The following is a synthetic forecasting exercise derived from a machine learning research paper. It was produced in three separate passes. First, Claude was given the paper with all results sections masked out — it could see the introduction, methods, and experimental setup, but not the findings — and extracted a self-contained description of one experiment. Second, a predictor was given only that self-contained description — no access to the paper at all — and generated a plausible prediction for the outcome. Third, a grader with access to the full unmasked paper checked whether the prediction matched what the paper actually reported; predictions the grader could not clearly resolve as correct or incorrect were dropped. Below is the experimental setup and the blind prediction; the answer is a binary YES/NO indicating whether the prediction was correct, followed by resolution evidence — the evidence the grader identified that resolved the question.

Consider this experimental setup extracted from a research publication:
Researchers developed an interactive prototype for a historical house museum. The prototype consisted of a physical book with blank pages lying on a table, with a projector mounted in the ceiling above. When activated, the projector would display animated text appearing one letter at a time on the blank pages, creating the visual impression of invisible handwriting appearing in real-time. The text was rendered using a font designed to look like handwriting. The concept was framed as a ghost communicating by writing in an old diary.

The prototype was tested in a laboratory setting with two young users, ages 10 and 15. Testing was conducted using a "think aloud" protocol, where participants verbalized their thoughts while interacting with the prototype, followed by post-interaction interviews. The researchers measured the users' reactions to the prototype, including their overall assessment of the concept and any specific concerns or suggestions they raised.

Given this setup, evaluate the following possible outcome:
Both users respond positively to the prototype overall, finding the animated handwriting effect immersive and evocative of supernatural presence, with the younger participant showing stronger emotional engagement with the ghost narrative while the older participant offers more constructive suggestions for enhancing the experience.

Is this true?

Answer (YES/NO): NO